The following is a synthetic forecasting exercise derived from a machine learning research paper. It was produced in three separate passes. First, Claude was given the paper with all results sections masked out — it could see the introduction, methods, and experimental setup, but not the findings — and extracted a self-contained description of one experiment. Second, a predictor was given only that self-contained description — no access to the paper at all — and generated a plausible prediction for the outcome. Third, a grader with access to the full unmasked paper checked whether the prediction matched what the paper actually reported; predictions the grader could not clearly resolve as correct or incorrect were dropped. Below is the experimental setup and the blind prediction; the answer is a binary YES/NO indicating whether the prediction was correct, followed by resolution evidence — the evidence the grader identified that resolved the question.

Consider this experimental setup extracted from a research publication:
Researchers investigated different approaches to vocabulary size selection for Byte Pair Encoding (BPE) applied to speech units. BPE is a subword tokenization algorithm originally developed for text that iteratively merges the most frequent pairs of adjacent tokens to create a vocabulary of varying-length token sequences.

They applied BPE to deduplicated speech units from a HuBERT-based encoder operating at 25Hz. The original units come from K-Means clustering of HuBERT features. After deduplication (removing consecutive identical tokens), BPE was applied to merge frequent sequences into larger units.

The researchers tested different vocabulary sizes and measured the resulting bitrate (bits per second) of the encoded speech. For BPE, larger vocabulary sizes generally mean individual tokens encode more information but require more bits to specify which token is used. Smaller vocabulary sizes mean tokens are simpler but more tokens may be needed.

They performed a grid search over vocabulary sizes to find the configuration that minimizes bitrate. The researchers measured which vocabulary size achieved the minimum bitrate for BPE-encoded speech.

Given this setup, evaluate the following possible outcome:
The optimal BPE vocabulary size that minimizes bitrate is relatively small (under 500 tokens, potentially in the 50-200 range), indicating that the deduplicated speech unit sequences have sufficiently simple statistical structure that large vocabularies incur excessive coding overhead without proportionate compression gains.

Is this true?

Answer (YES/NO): NO